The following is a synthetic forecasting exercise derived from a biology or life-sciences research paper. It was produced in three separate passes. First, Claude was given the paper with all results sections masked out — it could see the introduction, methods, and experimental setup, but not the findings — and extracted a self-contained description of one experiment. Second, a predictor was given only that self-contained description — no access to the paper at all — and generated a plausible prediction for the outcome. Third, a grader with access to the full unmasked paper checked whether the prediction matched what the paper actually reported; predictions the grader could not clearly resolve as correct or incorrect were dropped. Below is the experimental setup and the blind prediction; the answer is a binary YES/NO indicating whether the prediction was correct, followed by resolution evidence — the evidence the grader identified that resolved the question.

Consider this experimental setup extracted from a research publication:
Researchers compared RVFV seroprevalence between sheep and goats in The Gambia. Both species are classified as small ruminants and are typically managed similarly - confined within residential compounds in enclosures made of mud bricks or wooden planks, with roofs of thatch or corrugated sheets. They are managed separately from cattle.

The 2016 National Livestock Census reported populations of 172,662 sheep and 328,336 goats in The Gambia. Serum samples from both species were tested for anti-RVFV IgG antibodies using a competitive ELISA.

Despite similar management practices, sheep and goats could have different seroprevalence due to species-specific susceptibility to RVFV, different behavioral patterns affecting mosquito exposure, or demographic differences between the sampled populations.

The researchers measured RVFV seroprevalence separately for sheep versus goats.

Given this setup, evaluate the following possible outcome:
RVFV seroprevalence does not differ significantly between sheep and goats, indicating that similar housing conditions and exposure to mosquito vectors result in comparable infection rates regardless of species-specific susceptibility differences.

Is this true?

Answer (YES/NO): YES